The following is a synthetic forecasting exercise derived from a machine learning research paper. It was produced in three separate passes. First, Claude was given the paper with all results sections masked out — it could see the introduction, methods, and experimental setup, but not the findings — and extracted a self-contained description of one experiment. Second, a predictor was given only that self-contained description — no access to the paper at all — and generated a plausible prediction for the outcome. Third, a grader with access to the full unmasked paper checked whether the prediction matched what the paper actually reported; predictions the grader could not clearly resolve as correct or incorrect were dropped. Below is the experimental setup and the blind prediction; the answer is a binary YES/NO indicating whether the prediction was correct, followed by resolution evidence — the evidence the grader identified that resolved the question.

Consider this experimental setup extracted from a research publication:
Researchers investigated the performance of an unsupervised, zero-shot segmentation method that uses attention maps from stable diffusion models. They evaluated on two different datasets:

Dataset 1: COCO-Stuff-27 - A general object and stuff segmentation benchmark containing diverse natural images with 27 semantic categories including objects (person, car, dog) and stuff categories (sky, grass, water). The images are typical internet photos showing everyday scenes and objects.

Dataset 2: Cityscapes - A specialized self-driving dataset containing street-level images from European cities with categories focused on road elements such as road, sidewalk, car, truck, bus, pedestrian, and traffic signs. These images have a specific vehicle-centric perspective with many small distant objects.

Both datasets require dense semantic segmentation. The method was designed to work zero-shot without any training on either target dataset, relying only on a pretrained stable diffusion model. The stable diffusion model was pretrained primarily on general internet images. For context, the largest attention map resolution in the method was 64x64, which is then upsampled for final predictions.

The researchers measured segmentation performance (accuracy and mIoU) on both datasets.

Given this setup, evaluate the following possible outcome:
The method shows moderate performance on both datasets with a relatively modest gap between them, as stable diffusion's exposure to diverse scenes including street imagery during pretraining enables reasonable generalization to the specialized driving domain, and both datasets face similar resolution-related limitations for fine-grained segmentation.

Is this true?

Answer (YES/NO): NO